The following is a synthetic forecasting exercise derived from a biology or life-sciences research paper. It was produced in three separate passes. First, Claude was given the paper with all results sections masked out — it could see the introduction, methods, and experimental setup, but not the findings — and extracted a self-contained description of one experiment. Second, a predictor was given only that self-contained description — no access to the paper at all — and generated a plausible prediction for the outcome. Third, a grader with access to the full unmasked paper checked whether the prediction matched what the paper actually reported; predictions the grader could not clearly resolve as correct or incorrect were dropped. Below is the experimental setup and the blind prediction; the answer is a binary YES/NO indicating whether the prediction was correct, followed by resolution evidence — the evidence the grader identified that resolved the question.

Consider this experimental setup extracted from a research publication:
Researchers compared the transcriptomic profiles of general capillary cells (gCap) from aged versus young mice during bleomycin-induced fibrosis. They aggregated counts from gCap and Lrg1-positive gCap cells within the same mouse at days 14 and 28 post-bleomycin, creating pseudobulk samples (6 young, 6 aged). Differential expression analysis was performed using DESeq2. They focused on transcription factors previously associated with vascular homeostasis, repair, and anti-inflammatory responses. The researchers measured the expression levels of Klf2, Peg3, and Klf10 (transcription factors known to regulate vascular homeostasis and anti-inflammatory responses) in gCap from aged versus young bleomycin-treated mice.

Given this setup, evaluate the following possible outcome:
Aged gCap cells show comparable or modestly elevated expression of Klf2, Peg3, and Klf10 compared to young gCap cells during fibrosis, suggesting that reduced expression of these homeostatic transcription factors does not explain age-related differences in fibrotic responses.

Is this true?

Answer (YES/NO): NO